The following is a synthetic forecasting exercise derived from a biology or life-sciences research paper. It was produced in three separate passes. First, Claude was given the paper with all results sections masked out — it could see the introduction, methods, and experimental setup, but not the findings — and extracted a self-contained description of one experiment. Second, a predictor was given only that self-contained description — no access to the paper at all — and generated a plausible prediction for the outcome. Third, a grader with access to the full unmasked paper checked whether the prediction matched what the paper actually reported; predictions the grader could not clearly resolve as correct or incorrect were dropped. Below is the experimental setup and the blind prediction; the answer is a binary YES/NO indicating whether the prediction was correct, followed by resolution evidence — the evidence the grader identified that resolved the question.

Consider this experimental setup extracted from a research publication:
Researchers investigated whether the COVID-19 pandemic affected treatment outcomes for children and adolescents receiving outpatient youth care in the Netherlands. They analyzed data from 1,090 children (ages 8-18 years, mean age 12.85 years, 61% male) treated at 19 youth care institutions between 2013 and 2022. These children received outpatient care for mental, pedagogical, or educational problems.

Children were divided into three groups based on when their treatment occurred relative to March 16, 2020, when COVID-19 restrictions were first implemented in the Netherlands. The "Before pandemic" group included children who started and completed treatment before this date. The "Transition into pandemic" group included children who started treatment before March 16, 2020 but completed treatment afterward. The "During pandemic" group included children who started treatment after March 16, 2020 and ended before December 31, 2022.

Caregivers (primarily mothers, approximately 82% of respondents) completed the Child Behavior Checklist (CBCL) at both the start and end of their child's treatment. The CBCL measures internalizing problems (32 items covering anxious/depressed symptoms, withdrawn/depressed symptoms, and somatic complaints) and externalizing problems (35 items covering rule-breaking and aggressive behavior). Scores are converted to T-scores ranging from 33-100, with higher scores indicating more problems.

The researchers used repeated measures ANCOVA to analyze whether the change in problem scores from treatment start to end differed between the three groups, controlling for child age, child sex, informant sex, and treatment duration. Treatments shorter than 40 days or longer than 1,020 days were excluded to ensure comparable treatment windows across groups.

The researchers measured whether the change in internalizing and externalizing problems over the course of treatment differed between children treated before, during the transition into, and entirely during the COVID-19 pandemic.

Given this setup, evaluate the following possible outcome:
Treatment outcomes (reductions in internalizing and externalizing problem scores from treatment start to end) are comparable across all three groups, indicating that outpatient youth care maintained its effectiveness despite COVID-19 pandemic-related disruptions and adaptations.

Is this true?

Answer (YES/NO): YES